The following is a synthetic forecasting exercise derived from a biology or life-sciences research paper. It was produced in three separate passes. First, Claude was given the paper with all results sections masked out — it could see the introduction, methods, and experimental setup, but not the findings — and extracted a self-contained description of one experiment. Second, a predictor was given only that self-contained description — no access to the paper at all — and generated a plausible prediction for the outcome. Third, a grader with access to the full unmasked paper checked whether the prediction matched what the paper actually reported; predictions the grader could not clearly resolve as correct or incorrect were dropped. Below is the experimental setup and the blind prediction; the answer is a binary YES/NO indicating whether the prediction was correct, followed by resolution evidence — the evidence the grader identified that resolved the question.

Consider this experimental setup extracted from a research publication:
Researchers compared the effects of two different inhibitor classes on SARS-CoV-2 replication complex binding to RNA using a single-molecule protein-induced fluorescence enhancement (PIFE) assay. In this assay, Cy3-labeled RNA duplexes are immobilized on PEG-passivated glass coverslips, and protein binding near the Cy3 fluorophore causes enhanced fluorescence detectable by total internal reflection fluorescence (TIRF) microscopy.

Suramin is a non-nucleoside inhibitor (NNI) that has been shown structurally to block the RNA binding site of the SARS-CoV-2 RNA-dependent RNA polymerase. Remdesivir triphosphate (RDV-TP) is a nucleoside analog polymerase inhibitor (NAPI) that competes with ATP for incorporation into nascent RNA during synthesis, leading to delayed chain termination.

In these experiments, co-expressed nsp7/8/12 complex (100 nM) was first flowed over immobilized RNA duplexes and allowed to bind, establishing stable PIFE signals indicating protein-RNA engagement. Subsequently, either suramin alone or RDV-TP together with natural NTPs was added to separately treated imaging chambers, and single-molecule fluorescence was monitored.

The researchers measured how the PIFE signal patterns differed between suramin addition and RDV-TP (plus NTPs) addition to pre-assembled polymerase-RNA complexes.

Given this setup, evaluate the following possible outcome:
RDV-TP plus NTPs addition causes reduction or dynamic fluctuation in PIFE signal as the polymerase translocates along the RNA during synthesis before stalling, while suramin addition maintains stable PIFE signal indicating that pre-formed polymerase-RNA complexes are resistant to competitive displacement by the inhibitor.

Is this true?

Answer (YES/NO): NO